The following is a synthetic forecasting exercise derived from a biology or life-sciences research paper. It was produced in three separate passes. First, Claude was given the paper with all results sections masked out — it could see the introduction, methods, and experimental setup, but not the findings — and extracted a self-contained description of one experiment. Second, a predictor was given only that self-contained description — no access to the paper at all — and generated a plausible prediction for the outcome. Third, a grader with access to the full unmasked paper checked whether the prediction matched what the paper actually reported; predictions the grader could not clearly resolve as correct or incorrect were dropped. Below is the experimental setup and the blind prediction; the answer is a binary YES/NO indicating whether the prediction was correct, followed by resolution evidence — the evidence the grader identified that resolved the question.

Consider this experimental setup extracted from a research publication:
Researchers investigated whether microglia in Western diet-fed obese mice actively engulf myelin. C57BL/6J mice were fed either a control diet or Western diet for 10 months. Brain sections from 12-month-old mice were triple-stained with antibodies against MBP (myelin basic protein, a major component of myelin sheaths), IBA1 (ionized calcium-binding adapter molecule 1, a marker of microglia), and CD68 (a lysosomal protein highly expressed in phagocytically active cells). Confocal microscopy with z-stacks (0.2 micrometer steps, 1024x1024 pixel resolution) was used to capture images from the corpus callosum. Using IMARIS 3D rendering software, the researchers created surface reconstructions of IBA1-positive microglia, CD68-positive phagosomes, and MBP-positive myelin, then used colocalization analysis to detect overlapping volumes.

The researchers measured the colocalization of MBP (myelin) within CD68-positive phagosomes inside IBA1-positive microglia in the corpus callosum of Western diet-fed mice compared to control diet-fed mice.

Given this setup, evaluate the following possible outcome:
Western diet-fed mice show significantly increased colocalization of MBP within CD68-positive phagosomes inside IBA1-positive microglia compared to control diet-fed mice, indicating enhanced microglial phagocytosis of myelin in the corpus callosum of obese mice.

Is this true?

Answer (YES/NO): YES